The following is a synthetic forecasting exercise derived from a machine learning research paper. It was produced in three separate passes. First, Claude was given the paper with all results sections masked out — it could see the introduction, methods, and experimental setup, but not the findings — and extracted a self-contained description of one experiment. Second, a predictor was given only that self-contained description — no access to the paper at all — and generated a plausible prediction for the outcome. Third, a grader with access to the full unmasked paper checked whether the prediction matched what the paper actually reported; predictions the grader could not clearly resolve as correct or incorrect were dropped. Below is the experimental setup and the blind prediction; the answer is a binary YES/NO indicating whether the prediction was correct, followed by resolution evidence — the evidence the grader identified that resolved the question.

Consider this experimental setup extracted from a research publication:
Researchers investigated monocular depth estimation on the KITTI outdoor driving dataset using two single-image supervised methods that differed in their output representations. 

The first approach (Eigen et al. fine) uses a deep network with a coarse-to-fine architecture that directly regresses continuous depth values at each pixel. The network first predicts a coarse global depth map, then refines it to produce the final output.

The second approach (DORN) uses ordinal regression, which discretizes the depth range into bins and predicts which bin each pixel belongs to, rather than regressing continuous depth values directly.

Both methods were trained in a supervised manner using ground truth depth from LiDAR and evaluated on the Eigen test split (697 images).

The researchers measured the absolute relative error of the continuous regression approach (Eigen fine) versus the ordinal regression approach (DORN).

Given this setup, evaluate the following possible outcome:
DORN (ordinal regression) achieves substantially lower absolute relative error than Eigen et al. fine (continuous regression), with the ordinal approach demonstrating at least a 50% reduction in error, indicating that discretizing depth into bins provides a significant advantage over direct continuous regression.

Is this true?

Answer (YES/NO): NO